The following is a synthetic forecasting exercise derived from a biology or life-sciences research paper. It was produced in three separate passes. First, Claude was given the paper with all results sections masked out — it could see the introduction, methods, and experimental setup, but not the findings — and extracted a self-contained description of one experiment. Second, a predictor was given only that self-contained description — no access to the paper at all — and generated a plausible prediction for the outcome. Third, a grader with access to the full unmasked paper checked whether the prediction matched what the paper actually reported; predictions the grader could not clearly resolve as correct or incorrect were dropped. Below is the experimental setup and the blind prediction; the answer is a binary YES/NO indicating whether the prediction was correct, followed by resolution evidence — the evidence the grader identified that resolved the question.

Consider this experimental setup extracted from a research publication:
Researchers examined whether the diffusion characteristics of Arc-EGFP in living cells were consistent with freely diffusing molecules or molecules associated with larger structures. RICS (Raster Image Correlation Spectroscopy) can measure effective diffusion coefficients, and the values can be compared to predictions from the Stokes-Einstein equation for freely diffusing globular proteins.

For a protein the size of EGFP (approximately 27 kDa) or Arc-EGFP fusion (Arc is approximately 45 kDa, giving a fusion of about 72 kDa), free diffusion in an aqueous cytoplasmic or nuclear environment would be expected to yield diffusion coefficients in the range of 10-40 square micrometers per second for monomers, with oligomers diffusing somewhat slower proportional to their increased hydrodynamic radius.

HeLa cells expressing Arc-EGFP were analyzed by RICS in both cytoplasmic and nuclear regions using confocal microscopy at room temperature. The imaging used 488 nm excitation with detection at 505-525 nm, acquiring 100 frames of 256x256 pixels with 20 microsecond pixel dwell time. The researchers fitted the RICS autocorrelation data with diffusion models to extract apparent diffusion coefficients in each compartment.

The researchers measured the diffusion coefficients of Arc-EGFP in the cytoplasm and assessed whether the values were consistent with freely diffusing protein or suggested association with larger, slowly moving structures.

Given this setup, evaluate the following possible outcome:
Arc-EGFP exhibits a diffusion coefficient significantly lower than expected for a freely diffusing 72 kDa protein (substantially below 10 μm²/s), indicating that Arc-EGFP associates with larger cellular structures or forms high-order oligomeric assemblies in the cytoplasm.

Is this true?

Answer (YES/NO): YES